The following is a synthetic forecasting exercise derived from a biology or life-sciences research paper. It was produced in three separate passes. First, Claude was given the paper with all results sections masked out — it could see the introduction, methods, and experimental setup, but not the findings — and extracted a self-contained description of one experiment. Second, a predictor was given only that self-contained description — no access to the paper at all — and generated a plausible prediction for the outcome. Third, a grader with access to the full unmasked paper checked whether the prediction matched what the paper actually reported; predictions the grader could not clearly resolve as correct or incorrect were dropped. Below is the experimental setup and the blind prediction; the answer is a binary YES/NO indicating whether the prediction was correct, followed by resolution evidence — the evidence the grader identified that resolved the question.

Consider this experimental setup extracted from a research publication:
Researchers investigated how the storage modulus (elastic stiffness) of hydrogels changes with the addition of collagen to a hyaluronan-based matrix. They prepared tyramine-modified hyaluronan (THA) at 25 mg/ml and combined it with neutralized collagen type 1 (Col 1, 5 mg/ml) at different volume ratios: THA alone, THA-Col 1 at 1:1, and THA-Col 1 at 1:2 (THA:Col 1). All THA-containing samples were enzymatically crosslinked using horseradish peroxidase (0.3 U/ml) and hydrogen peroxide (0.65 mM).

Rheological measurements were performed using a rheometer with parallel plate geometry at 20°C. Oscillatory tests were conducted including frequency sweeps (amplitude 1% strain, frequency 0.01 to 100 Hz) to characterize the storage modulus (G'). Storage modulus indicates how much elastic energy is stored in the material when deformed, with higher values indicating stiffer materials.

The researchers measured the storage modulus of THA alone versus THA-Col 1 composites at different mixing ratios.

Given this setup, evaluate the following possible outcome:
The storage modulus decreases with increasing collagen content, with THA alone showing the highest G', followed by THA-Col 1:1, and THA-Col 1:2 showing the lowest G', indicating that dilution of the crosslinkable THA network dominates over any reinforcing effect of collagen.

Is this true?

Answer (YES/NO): NO